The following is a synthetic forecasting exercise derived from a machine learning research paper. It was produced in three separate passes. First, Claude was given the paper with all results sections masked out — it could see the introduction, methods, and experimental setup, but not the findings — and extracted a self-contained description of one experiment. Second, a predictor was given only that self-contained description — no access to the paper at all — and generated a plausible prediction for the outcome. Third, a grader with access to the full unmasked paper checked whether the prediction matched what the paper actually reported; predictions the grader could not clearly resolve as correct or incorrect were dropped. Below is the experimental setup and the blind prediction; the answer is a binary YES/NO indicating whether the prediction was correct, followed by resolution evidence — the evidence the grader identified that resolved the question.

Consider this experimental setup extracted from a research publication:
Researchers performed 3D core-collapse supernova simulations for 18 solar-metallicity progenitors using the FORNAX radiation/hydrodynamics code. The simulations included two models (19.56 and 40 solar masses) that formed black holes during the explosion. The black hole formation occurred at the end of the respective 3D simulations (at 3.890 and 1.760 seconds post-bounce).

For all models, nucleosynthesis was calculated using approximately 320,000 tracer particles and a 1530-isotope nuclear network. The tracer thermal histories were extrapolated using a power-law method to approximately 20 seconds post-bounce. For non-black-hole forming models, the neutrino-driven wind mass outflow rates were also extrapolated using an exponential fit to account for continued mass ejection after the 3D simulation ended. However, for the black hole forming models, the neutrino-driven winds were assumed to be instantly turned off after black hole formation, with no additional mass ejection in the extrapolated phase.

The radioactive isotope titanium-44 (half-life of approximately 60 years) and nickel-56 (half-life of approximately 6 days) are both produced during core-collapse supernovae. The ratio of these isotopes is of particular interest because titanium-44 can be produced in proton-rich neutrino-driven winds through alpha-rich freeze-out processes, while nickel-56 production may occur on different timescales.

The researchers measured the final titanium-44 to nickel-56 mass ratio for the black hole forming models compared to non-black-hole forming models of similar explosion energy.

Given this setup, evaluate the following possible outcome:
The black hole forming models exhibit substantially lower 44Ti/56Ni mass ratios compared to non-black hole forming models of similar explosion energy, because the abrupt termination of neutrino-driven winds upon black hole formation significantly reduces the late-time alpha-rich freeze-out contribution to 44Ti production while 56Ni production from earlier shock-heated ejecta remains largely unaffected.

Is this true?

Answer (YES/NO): YES